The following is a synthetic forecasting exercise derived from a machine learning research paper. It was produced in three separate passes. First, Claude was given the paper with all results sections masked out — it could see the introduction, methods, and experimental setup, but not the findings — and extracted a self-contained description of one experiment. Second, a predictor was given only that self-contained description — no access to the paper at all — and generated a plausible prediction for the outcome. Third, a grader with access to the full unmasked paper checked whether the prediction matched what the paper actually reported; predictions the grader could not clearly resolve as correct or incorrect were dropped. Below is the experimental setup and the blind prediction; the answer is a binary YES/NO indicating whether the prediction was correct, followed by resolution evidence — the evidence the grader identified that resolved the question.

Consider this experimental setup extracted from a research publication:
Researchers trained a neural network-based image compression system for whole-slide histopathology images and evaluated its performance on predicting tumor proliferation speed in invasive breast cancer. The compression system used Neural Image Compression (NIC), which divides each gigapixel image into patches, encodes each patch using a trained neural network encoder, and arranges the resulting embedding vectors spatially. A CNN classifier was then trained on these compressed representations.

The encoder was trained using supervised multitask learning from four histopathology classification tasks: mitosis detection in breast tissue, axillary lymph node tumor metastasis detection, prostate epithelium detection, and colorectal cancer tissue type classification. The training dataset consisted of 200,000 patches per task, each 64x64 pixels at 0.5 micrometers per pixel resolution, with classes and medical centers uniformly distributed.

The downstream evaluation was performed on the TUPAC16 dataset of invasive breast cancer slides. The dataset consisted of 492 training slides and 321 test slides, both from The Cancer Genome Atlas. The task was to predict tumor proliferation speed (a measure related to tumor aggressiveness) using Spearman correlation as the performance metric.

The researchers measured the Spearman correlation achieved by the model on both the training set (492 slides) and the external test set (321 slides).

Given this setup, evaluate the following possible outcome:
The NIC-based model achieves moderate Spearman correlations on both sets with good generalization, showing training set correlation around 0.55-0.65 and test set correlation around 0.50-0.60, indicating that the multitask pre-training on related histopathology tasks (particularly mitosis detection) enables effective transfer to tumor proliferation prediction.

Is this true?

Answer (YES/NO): NO